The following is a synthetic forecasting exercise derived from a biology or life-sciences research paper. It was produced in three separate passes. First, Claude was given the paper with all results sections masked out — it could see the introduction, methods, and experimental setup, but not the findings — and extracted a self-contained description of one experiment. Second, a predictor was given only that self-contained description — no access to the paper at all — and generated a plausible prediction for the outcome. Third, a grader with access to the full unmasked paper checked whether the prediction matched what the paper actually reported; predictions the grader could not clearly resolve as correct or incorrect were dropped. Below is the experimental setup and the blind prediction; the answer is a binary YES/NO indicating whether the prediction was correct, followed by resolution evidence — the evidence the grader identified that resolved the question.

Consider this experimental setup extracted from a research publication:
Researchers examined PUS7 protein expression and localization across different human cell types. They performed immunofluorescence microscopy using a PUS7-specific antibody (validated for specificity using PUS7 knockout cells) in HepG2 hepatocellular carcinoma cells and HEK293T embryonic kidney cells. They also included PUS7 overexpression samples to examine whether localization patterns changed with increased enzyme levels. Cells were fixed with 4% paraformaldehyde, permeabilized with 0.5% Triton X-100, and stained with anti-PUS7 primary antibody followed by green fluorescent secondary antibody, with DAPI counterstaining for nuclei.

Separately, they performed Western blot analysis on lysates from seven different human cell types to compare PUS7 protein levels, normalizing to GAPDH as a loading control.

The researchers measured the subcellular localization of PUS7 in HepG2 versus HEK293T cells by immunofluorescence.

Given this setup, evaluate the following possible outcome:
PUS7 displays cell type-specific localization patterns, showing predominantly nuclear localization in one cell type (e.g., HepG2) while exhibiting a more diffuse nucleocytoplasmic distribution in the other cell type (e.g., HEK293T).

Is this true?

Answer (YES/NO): NO